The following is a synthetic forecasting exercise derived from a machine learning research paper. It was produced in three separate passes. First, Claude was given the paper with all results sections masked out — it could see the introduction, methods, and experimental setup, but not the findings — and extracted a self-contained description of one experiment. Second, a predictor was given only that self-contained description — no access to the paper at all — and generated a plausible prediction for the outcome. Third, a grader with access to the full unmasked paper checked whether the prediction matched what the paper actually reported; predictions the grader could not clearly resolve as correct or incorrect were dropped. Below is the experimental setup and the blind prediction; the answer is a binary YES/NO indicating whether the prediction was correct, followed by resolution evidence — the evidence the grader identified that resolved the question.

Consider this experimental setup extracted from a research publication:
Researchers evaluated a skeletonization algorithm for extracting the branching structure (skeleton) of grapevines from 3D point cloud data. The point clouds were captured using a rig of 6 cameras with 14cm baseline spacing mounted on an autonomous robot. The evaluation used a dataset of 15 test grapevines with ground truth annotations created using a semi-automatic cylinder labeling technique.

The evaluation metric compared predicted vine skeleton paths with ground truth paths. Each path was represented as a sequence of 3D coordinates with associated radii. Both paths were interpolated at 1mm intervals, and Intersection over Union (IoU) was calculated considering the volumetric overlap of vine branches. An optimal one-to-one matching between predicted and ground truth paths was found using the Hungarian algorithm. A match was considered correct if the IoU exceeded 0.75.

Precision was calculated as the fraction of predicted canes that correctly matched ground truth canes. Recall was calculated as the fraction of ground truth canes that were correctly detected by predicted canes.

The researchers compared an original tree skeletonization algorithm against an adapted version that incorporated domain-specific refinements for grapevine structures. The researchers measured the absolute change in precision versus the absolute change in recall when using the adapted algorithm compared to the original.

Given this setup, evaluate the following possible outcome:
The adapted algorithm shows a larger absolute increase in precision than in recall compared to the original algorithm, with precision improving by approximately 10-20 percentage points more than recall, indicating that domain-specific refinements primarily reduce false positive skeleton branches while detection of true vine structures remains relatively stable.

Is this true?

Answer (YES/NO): NO